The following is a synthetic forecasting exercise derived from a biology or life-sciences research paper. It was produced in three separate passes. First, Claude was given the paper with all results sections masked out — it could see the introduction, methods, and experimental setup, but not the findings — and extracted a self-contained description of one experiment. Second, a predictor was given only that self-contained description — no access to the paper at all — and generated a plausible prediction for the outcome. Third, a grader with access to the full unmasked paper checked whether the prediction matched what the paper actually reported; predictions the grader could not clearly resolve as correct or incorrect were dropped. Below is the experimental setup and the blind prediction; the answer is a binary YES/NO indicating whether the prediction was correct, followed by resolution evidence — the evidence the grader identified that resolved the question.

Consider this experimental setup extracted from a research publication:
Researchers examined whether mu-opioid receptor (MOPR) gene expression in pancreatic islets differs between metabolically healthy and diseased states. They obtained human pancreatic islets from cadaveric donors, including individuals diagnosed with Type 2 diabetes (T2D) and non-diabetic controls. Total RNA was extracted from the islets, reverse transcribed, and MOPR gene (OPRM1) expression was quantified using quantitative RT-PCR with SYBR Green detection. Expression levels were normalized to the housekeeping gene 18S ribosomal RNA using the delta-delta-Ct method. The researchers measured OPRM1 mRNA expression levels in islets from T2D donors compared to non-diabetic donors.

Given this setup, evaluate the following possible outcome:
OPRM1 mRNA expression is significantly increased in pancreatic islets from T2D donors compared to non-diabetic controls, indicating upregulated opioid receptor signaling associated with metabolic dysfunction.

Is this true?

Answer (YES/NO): NO